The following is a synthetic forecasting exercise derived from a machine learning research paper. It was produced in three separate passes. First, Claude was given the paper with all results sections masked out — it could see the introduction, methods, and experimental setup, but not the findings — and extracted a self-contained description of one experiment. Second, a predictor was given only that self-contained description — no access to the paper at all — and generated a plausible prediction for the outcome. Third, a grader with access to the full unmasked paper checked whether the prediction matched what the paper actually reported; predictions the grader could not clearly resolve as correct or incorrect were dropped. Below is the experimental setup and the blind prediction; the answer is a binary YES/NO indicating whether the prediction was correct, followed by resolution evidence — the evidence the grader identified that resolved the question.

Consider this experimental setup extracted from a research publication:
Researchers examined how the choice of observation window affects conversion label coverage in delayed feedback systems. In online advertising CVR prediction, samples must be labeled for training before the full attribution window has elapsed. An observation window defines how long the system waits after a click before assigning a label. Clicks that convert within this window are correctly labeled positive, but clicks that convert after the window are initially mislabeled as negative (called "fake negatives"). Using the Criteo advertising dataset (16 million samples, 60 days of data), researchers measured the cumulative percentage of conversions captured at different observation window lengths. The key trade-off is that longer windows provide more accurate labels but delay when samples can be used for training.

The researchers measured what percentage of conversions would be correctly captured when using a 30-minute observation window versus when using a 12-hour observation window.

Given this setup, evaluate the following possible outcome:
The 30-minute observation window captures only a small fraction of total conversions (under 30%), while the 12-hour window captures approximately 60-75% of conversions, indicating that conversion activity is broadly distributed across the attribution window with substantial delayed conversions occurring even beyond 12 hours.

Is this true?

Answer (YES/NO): NO